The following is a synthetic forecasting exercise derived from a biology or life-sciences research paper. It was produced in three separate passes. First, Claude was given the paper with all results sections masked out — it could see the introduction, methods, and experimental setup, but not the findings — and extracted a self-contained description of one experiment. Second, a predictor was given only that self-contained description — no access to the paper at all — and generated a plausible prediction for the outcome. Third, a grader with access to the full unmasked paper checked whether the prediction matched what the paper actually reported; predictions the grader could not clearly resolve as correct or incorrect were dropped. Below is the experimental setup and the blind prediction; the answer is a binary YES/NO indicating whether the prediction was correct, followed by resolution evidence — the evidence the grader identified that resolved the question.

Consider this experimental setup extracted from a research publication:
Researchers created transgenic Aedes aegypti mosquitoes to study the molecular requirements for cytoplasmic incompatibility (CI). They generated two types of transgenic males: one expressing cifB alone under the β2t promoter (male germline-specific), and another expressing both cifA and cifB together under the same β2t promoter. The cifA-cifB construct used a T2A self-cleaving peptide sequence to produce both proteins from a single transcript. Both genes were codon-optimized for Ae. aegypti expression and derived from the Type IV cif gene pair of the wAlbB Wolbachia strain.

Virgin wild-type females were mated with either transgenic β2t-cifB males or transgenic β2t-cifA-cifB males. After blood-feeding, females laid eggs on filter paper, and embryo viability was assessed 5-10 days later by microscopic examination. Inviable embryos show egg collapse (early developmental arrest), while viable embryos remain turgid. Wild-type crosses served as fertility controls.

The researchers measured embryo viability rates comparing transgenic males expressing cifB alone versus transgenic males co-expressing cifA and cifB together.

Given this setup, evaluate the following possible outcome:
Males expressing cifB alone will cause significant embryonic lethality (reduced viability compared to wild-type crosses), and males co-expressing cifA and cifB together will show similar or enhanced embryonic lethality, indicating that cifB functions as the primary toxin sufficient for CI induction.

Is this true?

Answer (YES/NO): NO